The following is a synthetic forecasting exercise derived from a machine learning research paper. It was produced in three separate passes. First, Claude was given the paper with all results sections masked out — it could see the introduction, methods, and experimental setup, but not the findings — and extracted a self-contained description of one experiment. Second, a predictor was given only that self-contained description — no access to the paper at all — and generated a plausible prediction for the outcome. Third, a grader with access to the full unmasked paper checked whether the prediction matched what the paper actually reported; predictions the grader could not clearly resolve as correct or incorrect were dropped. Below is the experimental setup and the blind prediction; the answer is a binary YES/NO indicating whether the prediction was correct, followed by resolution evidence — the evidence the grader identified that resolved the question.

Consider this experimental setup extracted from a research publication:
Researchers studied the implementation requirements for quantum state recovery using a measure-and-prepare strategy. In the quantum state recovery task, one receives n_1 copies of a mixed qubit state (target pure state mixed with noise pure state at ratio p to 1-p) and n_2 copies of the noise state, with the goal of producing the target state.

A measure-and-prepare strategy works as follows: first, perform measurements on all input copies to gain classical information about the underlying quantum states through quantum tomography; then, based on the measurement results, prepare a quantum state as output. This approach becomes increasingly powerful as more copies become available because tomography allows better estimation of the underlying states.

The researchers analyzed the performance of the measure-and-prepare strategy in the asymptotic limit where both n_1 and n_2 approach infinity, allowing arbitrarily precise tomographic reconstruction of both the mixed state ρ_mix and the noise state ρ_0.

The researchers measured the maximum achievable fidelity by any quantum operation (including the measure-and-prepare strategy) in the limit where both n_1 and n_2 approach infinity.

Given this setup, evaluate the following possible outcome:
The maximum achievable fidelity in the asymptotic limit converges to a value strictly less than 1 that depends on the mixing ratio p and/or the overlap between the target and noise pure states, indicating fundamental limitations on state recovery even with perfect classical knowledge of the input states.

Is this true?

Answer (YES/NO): NO